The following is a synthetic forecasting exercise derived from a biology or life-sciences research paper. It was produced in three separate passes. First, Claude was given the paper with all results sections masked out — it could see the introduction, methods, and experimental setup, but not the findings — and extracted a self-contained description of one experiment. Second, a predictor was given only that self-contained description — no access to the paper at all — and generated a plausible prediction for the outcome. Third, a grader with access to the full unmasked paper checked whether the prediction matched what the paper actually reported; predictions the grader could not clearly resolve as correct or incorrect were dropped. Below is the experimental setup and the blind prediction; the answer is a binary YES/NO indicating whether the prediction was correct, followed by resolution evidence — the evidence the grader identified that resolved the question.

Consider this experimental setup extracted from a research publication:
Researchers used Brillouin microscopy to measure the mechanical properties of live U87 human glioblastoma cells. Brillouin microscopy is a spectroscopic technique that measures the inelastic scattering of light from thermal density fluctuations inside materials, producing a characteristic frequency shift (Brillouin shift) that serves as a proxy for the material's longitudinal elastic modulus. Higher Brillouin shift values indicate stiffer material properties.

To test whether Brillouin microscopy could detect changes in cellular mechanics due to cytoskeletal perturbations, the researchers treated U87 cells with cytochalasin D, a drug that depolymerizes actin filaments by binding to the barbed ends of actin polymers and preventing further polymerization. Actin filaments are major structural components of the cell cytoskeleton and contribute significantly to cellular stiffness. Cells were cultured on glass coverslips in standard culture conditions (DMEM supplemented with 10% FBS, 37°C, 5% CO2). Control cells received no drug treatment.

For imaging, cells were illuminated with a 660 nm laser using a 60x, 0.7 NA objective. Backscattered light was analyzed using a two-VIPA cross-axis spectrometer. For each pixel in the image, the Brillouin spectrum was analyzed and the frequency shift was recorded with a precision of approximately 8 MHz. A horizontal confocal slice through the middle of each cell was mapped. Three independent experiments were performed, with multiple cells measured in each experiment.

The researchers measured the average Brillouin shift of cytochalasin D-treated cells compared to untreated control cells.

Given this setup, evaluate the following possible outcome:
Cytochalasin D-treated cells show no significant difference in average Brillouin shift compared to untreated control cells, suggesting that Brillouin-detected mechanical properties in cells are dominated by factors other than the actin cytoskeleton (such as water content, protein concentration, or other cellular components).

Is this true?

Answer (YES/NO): NO